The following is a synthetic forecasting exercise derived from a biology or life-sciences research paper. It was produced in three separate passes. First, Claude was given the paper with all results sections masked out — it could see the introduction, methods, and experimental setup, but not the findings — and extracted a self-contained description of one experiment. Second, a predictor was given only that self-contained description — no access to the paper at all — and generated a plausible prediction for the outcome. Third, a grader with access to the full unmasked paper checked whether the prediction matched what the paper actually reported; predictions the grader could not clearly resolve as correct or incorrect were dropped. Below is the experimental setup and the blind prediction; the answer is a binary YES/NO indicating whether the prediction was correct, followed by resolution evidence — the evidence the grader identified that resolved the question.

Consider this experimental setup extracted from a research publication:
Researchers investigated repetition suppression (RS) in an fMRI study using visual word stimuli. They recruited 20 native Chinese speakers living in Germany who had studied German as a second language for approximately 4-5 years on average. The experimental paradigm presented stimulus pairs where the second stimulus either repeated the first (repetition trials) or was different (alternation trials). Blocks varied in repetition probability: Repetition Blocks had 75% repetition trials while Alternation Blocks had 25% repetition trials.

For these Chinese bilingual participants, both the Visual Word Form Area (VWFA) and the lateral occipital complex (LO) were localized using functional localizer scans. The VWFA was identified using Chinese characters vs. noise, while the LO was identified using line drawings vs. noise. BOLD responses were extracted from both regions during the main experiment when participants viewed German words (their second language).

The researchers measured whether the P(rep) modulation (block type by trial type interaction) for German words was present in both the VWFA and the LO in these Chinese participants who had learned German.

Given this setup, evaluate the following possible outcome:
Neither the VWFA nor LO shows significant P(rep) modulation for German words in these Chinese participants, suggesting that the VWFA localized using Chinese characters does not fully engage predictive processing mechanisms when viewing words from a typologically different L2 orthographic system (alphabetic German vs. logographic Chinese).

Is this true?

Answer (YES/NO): NO